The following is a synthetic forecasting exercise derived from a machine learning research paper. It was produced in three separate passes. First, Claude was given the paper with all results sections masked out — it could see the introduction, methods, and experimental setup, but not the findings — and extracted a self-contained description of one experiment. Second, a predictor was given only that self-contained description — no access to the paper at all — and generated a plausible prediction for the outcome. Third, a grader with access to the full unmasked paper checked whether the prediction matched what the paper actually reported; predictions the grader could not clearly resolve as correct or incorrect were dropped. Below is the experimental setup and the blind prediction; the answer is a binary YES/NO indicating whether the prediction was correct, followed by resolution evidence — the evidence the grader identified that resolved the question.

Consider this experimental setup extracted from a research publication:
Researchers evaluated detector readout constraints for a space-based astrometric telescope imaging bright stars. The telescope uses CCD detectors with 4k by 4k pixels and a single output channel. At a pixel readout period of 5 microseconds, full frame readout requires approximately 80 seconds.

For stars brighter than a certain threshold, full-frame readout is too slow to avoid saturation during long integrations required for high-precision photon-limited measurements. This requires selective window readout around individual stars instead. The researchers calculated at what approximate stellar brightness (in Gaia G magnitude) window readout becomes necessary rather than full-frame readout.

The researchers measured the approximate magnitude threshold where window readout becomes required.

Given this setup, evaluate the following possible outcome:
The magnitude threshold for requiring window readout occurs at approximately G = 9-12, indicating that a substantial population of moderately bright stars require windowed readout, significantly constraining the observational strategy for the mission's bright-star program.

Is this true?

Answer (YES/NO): NO